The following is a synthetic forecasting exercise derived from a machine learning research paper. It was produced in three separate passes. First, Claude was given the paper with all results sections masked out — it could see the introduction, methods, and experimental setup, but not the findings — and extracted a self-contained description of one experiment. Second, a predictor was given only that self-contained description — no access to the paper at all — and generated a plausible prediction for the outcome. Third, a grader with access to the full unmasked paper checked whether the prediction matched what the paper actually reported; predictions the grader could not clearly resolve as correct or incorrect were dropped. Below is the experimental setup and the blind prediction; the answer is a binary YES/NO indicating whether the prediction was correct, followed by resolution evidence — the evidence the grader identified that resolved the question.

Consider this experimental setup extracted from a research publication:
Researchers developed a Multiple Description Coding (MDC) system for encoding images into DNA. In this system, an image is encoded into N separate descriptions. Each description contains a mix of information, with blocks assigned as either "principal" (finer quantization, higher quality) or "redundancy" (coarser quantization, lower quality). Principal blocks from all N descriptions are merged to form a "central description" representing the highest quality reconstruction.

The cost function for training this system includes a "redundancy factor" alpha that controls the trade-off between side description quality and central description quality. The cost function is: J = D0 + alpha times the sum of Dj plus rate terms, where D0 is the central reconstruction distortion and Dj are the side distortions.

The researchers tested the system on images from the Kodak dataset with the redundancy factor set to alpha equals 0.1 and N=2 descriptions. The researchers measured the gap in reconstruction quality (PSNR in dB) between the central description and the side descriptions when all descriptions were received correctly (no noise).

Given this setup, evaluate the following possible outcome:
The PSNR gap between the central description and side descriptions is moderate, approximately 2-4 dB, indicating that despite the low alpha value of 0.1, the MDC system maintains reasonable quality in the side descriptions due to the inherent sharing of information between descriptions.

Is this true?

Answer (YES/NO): YES